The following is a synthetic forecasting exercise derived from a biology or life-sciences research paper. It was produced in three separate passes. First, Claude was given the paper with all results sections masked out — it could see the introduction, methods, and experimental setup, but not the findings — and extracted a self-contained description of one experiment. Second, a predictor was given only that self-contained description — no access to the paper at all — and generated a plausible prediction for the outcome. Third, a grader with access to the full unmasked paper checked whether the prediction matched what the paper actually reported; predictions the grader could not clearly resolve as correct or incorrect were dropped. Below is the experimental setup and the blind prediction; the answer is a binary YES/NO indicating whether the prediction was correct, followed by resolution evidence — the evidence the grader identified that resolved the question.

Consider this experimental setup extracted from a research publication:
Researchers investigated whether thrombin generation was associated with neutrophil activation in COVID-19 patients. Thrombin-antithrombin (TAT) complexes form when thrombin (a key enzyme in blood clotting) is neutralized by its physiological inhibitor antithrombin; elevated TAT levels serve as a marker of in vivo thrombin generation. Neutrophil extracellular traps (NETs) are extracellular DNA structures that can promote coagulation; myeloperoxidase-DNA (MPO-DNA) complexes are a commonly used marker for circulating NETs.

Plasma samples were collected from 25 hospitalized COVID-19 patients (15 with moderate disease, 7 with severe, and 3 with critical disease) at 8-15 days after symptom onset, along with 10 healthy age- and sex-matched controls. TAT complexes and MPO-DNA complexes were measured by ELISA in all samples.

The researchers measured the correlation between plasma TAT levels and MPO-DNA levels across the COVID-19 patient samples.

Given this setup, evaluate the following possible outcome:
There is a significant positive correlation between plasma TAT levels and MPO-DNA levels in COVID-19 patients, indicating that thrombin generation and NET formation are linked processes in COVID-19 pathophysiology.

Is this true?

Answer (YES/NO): YES